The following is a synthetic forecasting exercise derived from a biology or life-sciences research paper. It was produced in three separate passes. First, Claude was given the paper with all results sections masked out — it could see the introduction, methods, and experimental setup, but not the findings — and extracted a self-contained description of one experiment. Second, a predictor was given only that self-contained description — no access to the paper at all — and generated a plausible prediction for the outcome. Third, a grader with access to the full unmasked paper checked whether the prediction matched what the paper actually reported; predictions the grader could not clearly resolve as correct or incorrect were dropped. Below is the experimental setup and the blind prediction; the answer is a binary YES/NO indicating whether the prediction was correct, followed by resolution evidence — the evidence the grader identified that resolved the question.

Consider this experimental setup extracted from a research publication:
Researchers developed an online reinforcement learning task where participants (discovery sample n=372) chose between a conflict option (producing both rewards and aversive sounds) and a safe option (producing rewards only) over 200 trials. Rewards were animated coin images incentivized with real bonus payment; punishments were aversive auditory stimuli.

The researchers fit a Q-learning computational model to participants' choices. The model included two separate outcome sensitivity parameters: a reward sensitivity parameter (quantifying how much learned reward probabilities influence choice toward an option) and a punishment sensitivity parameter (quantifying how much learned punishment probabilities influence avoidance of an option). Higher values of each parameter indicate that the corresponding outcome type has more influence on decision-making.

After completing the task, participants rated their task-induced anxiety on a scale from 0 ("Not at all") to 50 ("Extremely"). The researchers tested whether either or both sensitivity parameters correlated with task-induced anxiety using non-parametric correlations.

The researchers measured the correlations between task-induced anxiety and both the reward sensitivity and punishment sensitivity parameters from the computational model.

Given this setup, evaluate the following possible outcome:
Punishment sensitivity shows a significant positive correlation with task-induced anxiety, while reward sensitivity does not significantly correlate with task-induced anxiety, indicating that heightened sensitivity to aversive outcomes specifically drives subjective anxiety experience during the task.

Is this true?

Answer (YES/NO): NO